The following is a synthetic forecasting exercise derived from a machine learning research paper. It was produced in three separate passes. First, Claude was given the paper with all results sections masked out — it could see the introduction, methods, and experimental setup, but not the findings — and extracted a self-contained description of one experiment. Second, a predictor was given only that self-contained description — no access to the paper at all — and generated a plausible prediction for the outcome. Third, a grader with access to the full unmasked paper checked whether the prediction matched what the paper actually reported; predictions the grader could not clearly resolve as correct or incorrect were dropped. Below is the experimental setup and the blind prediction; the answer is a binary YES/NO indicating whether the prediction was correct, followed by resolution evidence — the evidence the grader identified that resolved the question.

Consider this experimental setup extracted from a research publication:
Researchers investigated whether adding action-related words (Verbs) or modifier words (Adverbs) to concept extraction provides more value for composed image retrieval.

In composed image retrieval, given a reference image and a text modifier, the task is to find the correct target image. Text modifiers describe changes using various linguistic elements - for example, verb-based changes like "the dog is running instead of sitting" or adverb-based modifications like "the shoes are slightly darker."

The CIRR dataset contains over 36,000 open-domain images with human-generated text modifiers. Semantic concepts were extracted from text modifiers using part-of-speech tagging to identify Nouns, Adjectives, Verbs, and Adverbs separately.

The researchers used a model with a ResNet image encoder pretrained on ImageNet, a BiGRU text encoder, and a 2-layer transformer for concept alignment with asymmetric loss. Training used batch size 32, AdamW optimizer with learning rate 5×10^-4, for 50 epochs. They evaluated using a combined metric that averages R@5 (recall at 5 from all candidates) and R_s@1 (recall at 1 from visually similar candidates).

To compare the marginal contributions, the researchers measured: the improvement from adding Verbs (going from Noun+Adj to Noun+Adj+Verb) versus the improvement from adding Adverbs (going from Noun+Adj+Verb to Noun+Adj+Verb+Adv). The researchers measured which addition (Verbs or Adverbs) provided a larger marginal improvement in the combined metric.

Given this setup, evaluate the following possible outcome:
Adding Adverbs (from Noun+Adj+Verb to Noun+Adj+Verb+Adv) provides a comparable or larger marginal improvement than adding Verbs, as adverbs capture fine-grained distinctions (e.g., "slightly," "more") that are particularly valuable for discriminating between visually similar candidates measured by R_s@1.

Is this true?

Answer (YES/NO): YES